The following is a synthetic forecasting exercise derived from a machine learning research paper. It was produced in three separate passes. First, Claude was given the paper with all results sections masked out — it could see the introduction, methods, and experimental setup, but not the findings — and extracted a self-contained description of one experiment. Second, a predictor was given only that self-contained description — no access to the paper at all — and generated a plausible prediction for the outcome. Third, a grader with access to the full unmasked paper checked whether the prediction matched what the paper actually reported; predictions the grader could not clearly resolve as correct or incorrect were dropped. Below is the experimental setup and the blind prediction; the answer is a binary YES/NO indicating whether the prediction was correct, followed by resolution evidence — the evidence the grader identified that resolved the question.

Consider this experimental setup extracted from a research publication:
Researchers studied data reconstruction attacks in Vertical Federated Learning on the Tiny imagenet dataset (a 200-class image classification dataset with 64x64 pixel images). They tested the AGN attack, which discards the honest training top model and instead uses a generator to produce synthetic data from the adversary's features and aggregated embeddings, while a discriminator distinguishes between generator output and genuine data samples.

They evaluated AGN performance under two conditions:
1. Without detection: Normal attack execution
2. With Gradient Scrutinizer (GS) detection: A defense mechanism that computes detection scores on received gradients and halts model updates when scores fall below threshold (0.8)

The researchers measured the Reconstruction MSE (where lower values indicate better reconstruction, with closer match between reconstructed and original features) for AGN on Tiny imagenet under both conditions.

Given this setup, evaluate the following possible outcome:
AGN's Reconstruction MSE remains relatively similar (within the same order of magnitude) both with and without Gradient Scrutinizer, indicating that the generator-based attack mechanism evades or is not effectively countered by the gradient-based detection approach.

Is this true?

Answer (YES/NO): NO